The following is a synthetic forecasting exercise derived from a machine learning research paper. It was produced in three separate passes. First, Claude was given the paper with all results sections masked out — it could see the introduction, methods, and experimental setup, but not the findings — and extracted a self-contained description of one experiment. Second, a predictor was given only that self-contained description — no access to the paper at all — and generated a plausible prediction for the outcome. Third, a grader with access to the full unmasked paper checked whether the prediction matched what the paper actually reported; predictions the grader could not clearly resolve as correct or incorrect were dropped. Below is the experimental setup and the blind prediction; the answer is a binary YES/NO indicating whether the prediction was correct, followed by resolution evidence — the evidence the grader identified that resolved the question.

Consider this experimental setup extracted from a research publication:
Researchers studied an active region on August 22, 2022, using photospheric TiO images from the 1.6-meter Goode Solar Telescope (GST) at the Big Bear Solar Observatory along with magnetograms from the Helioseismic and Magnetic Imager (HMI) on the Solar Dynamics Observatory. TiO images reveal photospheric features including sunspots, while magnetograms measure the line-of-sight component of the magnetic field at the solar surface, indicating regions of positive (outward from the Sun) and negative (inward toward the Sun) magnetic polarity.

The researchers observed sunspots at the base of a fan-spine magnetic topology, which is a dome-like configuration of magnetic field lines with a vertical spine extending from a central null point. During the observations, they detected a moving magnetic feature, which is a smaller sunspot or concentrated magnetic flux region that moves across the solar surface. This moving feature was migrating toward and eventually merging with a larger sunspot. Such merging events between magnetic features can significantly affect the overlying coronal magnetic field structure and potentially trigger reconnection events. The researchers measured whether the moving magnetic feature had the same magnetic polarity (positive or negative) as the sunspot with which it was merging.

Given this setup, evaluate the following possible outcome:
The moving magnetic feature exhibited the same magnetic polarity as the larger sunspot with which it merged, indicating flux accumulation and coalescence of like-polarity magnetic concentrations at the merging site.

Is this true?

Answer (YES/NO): YES